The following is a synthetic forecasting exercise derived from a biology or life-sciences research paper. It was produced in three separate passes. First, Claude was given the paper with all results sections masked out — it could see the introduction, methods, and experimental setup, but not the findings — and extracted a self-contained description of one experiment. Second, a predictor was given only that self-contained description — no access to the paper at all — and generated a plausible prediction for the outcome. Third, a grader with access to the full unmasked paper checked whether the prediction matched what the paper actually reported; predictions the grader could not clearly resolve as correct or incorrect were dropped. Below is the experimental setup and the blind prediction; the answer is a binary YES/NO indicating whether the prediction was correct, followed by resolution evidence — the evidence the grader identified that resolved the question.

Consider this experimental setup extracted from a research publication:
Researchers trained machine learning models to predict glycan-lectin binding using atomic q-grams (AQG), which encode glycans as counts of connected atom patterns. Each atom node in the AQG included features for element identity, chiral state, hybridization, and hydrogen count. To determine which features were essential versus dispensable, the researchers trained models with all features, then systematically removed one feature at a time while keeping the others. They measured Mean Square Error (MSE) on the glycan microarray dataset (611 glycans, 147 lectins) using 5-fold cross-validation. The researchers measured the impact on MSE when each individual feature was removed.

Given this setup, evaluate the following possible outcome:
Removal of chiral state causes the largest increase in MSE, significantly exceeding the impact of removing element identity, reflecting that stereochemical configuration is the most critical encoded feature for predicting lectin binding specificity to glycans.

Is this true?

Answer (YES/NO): YES